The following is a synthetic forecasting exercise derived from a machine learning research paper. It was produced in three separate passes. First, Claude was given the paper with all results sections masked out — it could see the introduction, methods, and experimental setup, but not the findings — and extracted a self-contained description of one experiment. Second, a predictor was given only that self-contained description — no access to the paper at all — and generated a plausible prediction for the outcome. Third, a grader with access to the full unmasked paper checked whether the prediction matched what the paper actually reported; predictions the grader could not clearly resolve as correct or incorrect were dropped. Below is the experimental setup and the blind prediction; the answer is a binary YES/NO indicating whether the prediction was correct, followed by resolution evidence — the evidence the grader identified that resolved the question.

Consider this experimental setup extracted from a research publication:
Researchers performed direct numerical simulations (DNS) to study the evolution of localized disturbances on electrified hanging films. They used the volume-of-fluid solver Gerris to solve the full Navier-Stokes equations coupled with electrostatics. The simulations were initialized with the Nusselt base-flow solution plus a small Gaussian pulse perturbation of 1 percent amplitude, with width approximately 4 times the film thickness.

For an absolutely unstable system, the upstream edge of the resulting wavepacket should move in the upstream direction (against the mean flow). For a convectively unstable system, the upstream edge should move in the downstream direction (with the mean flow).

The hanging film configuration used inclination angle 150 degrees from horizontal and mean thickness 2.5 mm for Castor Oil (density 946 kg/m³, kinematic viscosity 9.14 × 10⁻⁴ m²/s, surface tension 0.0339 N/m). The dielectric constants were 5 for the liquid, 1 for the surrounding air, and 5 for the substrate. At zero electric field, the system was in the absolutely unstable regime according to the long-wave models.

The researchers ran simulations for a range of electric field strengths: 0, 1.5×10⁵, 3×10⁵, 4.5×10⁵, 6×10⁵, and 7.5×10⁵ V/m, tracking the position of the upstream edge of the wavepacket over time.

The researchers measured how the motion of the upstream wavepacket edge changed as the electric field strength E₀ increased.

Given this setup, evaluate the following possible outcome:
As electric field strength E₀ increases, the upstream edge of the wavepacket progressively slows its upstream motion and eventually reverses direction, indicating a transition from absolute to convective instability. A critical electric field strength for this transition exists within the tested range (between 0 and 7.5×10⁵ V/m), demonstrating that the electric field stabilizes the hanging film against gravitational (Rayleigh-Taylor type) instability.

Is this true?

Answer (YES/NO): YES